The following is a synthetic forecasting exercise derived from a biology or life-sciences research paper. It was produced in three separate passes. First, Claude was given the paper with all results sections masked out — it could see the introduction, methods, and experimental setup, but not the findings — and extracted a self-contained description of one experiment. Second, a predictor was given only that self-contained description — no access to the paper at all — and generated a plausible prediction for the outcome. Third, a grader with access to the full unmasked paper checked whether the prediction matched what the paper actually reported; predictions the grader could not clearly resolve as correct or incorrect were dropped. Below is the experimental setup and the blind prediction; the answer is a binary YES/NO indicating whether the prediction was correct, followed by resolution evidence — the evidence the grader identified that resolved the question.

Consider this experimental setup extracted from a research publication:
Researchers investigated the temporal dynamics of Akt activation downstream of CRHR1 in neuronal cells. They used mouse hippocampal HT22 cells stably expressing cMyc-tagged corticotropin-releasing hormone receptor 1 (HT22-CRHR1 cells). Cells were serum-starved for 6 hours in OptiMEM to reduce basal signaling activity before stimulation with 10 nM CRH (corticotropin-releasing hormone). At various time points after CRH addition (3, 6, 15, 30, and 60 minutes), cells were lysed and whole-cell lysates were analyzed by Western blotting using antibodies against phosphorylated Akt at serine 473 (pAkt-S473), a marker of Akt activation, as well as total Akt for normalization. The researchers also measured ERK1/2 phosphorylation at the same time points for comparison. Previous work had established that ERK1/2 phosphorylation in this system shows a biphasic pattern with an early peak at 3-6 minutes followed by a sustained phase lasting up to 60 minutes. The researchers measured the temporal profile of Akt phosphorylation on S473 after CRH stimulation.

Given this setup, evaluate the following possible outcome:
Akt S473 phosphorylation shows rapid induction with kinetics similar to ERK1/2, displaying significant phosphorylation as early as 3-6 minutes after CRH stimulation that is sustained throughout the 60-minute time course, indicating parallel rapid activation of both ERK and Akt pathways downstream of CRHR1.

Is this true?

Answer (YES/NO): NO